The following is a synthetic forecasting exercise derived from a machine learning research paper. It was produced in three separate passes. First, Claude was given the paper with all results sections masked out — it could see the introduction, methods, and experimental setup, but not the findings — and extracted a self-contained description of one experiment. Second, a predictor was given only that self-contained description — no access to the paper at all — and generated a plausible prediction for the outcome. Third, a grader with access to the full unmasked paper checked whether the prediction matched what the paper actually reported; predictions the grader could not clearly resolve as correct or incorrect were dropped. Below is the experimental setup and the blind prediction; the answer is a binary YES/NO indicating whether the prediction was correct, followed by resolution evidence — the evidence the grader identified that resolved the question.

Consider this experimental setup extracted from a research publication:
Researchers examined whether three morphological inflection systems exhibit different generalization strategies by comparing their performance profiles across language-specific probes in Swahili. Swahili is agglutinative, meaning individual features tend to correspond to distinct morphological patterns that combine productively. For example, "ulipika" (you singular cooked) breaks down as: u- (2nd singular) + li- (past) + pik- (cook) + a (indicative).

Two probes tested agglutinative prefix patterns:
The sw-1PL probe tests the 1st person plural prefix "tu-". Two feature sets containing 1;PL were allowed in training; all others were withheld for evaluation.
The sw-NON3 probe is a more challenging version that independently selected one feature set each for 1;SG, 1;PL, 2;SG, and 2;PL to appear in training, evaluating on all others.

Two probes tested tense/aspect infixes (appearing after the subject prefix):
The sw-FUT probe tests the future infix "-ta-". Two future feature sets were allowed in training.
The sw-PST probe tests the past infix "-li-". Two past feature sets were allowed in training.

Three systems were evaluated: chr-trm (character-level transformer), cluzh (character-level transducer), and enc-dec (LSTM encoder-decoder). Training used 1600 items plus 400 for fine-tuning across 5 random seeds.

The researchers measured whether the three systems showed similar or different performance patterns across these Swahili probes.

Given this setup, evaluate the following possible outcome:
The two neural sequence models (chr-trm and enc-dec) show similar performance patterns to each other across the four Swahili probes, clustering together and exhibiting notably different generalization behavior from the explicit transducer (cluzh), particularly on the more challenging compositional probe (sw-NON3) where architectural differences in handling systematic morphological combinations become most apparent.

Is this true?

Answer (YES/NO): NO